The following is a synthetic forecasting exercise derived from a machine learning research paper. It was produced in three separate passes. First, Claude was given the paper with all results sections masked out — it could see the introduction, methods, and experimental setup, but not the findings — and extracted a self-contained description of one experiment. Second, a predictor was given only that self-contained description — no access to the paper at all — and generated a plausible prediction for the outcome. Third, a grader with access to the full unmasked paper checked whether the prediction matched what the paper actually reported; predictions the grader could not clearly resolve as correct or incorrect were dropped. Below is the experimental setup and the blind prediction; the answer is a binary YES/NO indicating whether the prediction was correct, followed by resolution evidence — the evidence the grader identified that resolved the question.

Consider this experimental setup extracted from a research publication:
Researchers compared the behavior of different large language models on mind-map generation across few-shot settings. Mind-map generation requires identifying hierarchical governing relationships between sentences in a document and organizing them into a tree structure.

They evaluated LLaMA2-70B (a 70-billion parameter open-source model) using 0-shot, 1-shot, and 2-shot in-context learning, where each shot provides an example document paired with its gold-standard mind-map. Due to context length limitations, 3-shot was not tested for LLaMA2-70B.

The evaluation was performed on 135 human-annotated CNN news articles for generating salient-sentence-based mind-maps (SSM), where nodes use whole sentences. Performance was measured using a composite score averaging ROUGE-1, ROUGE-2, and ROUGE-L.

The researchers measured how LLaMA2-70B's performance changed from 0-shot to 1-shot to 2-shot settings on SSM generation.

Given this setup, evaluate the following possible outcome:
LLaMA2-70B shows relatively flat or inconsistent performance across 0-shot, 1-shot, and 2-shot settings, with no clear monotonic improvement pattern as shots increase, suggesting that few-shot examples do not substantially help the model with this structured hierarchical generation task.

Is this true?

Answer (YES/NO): YES